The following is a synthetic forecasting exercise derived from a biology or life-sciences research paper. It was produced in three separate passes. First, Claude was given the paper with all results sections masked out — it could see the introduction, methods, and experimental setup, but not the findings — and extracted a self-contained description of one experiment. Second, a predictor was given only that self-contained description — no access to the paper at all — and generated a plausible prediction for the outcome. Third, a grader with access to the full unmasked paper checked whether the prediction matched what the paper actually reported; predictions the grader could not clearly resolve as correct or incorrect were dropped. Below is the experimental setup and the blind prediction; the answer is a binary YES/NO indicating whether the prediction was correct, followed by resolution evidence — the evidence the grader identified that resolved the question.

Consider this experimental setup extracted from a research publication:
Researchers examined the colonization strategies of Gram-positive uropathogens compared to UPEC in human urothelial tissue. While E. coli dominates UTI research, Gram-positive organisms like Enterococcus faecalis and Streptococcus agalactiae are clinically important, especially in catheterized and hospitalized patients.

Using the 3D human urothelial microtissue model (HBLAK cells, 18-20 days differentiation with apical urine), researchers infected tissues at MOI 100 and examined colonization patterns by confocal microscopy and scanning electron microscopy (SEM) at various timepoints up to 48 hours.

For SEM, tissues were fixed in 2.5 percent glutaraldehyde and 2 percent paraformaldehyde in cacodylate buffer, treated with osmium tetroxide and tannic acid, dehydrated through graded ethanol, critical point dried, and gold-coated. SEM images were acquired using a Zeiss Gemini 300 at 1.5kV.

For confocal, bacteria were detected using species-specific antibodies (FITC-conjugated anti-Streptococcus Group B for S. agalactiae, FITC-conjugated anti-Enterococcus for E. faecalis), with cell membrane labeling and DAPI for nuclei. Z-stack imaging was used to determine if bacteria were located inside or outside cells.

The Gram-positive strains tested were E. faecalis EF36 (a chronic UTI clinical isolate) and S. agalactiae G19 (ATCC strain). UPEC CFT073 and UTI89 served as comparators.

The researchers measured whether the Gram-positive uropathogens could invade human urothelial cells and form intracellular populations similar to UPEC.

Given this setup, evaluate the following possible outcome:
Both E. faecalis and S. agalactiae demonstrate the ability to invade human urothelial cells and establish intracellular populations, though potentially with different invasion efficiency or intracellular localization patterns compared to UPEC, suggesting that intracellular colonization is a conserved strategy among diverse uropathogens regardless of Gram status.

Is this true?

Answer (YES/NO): NO